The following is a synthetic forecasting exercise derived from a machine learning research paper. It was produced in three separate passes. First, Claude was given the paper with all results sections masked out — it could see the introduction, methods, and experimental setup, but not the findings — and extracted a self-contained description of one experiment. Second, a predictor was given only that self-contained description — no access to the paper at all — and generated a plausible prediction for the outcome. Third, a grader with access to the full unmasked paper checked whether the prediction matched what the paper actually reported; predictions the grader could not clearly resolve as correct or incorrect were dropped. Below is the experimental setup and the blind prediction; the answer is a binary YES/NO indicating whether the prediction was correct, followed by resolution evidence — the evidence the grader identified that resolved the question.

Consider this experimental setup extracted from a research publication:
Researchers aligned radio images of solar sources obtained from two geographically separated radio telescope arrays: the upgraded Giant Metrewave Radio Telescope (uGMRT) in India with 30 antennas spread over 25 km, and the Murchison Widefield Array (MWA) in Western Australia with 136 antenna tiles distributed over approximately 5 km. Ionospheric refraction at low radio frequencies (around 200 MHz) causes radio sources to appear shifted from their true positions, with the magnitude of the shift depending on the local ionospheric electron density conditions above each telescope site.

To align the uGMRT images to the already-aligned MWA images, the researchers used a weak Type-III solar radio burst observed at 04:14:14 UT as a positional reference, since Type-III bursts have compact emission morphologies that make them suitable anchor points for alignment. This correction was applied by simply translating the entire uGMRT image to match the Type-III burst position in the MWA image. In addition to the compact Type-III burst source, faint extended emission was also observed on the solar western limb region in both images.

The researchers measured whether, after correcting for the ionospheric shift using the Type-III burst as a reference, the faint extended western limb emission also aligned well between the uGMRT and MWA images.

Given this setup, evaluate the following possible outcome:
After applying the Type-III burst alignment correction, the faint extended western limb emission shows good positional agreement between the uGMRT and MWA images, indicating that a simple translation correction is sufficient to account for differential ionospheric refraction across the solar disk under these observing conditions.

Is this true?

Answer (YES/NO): NO